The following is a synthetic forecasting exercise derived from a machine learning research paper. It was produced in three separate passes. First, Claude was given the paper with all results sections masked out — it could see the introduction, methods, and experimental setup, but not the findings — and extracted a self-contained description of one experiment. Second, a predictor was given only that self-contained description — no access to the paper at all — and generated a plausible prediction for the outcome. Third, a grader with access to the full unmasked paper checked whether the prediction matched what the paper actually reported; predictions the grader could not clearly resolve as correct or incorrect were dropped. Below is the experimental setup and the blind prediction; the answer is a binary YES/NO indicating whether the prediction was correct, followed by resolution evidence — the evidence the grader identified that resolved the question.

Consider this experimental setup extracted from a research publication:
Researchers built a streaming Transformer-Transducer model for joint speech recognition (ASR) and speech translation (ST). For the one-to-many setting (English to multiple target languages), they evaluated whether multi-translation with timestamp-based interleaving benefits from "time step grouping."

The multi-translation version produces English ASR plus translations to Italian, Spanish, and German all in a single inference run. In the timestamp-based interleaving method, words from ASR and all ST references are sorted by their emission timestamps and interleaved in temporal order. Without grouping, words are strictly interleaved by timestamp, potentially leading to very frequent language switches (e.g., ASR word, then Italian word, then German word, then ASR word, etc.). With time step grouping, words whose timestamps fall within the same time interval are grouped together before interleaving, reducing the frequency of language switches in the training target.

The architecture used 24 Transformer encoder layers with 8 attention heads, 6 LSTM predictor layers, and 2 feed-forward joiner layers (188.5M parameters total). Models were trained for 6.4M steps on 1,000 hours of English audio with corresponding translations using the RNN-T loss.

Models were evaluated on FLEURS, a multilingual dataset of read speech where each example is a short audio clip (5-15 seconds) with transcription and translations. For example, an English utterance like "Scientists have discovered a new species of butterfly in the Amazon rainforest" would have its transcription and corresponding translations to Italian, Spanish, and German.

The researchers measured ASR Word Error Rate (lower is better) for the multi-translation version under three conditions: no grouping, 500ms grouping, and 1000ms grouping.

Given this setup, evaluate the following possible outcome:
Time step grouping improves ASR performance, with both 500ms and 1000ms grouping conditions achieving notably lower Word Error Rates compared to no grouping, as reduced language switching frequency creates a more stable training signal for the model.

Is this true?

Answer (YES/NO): YES